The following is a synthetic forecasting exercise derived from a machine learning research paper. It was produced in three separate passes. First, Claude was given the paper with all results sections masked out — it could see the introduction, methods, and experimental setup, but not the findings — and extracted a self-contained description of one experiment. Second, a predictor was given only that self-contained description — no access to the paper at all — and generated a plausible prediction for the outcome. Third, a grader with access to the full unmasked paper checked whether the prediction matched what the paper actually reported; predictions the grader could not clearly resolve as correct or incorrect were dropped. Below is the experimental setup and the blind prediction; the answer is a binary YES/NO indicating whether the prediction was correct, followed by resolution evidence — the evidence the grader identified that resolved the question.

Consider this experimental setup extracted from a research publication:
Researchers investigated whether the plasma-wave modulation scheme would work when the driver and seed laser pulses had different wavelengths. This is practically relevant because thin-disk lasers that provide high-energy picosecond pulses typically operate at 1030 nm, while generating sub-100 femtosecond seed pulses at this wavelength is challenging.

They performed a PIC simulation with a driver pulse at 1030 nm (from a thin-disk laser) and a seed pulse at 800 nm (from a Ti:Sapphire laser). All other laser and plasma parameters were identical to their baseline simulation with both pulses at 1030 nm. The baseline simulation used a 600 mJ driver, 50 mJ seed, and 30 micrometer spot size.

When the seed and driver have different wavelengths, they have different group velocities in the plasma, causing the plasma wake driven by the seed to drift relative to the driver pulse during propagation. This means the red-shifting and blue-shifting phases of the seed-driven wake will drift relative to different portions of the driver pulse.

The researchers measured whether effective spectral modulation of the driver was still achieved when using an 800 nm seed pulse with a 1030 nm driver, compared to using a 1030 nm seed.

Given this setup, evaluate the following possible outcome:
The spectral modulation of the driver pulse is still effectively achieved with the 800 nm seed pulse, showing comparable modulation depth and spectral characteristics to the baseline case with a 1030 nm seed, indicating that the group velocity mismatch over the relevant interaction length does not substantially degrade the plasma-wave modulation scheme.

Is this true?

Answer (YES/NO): YES